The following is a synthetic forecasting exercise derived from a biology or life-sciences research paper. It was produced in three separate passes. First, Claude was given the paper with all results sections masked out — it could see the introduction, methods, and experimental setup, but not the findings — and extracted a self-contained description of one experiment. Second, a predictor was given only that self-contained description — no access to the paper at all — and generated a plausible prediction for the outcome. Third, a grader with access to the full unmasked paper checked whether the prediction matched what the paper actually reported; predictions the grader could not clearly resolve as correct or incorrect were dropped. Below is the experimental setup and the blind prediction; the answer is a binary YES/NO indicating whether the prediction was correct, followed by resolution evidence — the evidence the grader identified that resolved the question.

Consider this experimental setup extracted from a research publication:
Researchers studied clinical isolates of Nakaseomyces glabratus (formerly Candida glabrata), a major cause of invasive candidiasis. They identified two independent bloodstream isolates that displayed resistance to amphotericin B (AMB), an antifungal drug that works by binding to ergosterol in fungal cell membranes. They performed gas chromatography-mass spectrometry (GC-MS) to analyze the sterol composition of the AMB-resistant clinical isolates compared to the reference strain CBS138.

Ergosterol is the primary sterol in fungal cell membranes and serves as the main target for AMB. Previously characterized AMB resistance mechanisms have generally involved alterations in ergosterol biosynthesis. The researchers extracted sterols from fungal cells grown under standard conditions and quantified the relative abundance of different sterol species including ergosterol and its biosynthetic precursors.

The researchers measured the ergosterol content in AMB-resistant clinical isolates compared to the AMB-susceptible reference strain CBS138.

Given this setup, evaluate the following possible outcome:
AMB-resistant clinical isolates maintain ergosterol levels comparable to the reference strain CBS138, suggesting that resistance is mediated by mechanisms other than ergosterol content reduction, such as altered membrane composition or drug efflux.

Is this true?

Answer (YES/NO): NO